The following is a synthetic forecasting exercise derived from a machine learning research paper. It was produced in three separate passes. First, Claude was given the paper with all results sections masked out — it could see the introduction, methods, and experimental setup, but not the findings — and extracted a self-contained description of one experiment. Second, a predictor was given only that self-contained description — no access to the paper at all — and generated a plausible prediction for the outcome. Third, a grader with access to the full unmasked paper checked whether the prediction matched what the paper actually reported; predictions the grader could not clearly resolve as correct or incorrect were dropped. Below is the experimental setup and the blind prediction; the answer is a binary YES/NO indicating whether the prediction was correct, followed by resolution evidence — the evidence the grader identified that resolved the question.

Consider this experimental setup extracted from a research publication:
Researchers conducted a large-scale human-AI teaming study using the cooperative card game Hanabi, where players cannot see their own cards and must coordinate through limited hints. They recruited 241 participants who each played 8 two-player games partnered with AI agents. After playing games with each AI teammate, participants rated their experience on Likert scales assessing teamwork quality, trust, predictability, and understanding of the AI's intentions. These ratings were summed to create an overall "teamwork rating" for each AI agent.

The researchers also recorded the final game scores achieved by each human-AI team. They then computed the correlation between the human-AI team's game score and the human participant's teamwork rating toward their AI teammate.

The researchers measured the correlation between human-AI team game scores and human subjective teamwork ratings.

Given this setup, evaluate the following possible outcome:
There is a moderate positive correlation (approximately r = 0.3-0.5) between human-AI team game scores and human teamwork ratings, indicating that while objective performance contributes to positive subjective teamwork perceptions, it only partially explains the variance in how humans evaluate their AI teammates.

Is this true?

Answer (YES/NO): NO